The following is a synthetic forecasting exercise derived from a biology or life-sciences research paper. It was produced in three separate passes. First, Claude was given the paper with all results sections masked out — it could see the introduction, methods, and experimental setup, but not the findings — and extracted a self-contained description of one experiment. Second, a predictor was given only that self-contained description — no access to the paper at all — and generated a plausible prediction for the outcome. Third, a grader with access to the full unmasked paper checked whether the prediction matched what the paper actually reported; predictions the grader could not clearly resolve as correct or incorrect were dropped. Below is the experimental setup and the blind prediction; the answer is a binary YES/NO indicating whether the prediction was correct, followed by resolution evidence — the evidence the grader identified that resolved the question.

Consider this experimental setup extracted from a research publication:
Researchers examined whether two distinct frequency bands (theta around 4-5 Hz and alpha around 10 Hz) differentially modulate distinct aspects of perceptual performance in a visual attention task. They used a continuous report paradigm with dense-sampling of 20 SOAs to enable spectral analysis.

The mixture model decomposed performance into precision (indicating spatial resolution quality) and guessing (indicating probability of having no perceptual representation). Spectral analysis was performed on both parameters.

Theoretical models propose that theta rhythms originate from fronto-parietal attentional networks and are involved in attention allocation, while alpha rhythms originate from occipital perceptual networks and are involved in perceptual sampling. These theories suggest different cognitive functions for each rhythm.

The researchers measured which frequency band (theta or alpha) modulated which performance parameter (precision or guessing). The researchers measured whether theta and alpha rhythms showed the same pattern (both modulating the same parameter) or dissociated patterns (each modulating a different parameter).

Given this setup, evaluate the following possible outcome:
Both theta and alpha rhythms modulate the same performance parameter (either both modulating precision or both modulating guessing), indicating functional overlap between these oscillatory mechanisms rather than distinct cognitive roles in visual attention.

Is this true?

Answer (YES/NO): NO